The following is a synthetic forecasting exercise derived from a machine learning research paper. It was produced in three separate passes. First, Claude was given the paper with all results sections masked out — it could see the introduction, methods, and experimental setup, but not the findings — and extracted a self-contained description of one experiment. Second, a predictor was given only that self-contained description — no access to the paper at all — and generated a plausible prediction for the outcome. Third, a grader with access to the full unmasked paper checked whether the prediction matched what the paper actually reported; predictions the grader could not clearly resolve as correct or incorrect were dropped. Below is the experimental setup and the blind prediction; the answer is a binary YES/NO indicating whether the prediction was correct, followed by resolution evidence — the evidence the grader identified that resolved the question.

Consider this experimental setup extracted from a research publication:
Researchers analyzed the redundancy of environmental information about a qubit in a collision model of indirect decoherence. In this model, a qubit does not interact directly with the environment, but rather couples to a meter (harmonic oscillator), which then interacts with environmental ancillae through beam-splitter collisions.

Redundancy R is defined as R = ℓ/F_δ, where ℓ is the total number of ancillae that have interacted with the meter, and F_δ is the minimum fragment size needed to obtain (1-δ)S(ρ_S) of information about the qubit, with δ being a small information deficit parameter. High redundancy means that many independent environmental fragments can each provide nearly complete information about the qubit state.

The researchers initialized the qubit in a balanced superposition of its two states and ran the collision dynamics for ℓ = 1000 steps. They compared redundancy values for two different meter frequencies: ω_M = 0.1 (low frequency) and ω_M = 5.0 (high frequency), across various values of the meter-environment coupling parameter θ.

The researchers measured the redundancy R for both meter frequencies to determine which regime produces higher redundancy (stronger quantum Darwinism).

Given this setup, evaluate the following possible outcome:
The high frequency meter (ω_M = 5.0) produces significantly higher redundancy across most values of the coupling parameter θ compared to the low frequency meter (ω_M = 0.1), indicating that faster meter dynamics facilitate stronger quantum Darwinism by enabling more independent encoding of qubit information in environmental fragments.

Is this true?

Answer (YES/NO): NO